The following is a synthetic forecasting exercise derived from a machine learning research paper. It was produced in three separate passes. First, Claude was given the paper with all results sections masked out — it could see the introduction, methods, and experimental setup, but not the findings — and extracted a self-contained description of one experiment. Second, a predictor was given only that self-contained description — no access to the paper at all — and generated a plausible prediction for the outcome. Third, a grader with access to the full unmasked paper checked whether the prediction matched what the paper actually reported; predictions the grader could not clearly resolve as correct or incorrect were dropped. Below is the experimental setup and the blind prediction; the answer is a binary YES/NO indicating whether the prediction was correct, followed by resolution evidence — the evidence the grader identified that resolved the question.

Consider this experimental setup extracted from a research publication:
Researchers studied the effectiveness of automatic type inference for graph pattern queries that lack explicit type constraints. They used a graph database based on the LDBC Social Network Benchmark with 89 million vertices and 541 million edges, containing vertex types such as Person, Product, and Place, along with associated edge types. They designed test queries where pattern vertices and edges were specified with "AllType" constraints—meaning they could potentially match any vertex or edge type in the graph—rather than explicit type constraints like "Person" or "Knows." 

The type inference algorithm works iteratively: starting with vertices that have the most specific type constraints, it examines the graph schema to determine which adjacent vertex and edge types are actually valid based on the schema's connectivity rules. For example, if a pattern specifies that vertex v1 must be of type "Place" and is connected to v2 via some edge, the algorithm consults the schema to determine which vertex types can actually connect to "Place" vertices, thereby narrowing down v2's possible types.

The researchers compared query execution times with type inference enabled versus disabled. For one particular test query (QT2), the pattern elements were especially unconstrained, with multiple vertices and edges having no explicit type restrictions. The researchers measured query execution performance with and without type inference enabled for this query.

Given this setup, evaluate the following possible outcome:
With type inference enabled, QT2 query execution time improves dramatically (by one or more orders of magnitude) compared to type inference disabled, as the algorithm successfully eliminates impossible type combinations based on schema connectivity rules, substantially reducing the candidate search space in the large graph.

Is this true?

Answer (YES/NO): YES